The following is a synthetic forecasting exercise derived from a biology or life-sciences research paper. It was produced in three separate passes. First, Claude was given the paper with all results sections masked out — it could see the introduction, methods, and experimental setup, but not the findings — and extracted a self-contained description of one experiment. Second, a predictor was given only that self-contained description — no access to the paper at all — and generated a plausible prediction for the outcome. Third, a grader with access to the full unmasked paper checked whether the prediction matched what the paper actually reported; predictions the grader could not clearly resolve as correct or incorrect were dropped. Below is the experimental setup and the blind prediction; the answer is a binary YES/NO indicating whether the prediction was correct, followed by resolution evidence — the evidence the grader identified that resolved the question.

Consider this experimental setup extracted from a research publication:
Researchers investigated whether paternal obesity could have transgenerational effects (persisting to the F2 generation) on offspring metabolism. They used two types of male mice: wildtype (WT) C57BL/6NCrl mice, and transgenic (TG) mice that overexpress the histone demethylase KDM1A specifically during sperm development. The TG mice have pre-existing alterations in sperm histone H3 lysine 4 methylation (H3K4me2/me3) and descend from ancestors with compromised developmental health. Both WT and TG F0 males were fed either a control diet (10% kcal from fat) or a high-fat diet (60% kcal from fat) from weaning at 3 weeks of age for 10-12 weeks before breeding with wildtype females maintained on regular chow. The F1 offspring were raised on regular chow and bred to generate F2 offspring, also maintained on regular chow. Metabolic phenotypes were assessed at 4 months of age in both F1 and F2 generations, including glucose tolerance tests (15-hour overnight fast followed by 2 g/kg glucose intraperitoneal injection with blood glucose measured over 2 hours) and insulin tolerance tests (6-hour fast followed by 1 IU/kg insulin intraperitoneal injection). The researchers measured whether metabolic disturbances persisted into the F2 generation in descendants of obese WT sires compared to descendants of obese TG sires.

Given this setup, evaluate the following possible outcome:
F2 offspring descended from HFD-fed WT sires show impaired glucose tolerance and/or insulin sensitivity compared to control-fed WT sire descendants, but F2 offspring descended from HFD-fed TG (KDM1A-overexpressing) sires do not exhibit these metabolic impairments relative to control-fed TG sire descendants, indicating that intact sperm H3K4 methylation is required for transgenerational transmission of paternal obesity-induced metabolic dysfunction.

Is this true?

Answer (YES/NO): NO